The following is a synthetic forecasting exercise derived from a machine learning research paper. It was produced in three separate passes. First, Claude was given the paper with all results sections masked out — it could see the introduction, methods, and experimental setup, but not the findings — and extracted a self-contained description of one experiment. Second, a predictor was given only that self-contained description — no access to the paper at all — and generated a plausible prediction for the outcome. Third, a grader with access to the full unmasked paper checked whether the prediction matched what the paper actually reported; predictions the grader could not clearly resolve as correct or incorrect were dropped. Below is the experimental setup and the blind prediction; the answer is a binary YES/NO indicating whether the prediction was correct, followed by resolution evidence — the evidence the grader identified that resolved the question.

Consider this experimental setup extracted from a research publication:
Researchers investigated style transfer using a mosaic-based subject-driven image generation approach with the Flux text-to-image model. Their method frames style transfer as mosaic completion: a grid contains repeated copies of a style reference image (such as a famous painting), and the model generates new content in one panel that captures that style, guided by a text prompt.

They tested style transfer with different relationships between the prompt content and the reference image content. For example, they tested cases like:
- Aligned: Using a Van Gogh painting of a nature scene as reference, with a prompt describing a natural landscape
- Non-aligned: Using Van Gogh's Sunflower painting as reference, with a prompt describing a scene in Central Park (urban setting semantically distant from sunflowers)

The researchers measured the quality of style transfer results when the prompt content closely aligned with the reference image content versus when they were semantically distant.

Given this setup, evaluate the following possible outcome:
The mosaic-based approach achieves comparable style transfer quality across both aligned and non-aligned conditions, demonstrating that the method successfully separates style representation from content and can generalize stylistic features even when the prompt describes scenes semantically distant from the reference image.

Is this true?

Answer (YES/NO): NO